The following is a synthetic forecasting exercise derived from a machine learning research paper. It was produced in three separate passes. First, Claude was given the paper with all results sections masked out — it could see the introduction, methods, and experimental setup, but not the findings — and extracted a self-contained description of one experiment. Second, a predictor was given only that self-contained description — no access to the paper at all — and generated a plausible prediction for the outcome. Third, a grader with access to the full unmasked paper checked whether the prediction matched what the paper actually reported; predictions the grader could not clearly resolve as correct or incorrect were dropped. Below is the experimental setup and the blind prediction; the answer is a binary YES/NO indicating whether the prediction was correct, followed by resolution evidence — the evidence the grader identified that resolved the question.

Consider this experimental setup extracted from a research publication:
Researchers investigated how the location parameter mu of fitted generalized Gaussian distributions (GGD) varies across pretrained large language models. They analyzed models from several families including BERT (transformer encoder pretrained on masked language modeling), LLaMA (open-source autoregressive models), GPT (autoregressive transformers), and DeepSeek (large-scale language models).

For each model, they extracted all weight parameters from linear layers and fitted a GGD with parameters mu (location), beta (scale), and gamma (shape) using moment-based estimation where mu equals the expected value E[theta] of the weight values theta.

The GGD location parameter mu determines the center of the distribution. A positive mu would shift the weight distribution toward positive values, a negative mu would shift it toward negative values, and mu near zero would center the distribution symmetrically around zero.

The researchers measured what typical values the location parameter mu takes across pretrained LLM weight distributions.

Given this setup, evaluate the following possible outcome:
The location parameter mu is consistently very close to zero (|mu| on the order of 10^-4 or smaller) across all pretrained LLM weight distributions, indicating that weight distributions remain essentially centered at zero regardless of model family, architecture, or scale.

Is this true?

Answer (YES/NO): NO